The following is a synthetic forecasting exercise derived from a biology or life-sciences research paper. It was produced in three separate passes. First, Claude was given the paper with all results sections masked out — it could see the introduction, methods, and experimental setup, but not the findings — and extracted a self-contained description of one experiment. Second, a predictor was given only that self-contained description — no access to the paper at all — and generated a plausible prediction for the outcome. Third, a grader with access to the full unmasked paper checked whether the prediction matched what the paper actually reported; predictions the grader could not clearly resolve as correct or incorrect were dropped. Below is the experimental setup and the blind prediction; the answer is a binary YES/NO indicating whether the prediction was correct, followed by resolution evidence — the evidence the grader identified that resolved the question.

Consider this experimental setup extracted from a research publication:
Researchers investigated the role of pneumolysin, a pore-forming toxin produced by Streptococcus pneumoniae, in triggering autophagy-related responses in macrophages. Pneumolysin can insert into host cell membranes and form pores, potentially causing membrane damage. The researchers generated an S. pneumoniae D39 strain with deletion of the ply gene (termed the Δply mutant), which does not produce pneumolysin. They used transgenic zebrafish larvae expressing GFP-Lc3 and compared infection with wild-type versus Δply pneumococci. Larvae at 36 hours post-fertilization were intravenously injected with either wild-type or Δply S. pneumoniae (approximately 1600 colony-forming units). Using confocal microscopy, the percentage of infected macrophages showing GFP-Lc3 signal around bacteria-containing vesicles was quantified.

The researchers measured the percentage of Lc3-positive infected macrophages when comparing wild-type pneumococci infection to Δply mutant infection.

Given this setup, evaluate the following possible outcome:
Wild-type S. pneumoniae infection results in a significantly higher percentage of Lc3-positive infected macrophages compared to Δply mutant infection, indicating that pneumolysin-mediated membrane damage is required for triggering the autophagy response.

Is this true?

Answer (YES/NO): NO